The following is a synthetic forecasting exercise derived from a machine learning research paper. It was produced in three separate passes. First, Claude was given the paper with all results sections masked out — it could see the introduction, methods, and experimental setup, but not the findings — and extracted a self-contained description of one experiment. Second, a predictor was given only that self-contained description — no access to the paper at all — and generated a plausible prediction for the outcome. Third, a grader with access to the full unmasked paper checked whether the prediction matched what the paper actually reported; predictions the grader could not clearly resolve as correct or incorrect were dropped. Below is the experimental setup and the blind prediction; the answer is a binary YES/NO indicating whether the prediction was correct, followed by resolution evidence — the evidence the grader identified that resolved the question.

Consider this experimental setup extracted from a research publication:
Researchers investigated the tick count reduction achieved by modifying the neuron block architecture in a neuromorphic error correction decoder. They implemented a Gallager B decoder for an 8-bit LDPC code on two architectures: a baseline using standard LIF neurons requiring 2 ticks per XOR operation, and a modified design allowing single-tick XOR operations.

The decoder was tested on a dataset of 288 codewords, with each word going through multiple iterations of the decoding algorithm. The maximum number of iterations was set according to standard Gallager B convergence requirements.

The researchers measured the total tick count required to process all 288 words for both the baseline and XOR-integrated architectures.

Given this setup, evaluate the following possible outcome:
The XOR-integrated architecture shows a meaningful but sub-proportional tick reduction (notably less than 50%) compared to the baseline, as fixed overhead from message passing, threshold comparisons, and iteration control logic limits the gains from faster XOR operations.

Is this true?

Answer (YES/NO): YES